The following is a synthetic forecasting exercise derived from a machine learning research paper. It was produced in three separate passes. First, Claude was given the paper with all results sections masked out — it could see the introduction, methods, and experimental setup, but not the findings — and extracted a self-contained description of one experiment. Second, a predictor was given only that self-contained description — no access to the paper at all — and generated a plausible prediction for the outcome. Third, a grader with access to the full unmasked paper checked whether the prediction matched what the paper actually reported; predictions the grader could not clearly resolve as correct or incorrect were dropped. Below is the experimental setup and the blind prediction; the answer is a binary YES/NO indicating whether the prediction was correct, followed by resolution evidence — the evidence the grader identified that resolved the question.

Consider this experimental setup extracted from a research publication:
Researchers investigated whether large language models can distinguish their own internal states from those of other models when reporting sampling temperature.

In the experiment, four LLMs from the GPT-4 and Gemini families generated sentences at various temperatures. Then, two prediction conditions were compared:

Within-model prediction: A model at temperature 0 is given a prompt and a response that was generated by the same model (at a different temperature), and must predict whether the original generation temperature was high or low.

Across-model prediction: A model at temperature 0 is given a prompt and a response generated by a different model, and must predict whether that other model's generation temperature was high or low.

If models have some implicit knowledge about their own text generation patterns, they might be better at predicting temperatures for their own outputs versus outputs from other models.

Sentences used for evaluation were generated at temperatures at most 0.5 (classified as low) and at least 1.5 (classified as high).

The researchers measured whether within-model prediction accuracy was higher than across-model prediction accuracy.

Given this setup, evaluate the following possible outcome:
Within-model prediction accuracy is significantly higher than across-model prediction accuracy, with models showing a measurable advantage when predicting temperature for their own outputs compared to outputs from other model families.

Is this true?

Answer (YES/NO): NO